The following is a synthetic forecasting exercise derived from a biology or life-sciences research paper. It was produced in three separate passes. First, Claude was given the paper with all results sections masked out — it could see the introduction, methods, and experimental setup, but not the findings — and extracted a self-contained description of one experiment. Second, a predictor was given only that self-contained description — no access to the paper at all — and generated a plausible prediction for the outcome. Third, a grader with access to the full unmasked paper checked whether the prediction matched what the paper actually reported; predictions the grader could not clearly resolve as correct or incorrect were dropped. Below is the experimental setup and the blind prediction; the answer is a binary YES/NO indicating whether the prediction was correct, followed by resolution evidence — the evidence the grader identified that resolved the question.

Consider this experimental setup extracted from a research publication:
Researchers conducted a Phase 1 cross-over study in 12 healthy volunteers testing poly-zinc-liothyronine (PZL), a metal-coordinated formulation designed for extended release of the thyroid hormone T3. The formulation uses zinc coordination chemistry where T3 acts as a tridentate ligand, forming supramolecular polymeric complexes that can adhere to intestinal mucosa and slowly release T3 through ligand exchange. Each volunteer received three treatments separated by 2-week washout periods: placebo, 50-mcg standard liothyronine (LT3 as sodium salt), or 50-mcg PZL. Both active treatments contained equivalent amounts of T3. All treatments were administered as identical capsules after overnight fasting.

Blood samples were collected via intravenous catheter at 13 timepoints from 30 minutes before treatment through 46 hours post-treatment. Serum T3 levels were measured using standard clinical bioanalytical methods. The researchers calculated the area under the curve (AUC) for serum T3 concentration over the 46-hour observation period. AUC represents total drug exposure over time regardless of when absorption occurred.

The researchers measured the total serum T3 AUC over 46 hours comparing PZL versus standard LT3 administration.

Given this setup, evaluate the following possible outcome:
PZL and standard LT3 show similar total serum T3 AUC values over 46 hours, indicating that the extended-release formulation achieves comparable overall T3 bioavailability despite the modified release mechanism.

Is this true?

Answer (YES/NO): YES